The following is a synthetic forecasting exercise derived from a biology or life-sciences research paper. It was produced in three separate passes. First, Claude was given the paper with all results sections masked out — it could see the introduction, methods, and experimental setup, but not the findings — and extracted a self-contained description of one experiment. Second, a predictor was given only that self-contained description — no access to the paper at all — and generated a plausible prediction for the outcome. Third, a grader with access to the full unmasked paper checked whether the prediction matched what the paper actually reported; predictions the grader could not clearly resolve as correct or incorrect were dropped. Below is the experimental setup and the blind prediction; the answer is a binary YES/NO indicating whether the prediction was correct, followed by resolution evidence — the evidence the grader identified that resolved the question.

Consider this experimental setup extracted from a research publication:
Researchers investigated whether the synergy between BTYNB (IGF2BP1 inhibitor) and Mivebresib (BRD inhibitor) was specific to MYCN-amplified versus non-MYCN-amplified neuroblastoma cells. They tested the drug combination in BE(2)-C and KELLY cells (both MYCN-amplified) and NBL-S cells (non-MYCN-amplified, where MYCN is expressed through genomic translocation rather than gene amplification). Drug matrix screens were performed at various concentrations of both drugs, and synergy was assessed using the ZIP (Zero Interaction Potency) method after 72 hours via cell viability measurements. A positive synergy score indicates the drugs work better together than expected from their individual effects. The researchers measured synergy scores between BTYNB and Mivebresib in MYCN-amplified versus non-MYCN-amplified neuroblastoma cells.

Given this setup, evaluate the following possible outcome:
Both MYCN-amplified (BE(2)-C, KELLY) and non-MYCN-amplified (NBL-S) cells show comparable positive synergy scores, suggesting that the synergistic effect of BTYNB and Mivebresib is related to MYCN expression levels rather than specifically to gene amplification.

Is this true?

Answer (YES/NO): NO